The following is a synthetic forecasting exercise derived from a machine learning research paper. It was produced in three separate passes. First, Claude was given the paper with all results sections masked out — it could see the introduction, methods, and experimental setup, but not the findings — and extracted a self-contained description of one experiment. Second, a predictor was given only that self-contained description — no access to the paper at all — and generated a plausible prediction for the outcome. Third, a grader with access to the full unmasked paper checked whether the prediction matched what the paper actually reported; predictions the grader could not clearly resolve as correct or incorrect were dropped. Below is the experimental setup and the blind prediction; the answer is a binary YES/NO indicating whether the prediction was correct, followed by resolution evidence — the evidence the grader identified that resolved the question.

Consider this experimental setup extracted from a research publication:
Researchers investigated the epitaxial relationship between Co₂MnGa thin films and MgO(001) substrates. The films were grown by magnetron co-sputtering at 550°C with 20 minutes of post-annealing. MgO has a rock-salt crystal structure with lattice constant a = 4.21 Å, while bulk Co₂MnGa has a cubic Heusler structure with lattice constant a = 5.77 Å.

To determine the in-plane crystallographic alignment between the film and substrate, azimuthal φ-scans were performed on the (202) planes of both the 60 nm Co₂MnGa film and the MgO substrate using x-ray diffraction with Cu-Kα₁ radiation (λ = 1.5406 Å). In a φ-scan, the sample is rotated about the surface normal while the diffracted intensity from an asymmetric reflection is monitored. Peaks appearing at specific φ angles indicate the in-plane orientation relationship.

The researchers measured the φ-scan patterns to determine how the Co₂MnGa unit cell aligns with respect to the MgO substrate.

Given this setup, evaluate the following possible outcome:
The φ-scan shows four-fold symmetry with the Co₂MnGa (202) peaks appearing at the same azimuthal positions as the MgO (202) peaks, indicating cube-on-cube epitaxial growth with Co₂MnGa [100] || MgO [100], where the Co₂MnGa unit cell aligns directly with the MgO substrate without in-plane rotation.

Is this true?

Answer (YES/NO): NO